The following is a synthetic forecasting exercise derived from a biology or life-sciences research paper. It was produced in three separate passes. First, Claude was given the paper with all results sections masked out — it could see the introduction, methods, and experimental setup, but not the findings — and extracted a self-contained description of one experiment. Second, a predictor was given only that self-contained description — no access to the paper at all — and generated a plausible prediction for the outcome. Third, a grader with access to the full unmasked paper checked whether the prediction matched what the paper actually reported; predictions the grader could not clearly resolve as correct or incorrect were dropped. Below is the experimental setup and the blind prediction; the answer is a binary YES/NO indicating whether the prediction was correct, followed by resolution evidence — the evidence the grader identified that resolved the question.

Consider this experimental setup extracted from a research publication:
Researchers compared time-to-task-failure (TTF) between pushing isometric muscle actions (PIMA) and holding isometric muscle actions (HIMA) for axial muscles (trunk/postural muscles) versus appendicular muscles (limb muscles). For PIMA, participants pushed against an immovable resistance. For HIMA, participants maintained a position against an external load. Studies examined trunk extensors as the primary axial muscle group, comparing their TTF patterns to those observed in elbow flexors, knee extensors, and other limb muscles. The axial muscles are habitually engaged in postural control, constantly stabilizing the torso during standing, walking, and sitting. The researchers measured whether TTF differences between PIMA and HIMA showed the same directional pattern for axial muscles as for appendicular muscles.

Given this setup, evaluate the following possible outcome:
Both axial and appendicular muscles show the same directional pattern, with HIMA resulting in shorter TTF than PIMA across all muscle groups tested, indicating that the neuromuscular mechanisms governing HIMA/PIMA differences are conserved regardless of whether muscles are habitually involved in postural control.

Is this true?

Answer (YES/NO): NO